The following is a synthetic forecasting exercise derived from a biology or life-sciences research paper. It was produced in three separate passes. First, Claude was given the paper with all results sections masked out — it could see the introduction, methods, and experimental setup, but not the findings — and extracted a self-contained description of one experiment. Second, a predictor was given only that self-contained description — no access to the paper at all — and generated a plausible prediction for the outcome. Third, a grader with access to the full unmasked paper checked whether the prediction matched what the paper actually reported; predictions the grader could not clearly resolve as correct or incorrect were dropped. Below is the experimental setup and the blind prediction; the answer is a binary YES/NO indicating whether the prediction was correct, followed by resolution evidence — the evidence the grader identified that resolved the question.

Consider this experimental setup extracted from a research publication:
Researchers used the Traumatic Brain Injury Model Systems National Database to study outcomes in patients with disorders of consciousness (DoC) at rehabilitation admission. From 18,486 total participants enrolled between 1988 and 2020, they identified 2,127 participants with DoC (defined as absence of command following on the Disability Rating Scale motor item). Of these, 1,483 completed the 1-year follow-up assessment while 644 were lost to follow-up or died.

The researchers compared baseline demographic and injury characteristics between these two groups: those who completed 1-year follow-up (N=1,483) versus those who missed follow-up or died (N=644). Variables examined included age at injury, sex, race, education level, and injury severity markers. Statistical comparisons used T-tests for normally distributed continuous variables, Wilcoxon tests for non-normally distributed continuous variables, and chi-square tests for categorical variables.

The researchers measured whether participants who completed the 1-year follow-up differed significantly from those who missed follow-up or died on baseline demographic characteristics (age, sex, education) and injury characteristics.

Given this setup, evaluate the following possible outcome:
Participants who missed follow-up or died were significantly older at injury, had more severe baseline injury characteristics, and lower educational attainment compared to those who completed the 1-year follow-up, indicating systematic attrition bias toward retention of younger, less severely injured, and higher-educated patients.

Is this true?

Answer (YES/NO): NO